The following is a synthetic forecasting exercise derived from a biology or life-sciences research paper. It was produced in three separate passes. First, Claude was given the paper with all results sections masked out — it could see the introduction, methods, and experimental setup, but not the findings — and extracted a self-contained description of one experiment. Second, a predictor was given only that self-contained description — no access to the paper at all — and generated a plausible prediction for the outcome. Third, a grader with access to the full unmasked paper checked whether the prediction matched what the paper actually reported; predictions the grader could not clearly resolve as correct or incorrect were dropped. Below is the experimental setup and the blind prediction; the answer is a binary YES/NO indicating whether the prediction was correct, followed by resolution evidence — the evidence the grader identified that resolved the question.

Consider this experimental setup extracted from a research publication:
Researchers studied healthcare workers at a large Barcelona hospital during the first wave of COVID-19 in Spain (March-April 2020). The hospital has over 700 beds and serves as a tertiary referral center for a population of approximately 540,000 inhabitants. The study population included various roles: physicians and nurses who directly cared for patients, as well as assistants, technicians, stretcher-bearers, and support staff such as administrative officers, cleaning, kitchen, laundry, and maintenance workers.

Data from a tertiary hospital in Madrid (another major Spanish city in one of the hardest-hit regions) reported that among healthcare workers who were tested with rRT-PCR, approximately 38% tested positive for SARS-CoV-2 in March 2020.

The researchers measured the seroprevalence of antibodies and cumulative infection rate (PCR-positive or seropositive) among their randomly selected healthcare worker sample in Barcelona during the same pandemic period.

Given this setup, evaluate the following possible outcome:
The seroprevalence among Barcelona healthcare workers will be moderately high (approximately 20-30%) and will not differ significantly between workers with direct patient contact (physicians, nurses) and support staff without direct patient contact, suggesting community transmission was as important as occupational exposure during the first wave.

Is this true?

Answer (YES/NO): NO